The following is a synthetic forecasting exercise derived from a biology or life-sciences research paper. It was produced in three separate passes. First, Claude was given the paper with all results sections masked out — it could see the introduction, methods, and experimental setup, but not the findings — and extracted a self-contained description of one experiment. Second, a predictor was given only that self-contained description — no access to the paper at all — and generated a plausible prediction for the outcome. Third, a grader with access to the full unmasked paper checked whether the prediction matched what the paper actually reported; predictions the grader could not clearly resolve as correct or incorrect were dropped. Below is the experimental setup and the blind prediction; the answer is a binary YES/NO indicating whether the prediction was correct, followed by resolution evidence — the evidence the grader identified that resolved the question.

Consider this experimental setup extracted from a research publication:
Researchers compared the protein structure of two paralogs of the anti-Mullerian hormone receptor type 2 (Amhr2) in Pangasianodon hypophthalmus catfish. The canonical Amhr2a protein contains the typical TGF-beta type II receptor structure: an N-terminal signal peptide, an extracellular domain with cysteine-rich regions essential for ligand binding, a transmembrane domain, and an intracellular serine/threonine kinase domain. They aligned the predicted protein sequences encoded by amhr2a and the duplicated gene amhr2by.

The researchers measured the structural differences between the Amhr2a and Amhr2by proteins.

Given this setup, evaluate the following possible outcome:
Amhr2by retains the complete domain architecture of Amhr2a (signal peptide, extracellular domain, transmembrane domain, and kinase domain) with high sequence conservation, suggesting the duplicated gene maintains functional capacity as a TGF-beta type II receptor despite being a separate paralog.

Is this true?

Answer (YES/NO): NO